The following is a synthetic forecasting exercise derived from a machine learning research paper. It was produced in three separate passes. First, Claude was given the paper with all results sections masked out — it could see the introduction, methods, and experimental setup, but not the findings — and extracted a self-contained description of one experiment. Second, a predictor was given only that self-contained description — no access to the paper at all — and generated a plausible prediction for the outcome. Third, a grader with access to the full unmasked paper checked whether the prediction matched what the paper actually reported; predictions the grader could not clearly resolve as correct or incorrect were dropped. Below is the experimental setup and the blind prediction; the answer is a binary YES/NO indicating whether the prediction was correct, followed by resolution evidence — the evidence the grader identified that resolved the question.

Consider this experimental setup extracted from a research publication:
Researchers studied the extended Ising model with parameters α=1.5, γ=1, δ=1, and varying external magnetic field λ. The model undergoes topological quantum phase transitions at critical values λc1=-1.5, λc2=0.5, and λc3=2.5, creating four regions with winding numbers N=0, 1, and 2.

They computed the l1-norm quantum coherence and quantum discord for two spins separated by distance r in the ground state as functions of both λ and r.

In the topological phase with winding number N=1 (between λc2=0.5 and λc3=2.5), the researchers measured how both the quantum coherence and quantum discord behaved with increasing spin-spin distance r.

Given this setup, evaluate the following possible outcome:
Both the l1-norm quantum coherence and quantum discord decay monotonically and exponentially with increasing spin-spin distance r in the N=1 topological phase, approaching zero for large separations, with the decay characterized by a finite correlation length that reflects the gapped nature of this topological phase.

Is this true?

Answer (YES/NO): NO